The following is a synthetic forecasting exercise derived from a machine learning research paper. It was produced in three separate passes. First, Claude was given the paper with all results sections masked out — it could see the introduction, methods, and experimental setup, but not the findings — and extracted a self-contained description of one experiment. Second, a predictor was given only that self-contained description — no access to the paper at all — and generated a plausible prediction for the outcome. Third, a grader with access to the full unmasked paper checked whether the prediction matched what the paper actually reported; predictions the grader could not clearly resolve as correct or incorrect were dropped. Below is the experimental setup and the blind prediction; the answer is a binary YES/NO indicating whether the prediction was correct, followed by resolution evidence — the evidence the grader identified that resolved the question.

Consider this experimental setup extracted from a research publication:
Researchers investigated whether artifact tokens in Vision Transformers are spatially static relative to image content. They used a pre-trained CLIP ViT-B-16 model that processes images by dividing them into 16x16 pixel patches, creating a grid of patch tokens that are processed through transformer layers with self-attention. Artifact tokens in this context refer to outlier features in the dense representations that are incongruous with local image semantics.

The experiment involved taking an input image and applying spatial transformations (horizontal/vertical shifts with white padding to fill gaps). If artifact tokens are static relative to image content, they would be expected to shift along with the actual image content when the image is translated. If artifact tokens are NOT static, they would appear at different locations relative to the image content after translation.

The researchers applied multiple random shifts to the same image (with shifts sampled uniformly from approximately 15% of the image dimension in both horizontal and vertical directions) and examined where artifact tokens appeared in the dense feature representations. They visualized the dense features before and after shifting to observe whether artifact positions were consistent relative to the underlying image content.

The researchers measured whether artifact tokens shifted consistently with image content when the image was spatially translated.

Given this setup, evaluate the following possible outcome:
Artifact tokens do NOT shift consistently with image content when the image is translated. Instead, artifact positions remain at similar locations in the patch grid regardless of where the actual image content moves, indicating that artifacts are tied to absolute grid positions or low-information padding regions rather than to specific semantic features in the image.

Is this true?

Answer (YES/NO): YES